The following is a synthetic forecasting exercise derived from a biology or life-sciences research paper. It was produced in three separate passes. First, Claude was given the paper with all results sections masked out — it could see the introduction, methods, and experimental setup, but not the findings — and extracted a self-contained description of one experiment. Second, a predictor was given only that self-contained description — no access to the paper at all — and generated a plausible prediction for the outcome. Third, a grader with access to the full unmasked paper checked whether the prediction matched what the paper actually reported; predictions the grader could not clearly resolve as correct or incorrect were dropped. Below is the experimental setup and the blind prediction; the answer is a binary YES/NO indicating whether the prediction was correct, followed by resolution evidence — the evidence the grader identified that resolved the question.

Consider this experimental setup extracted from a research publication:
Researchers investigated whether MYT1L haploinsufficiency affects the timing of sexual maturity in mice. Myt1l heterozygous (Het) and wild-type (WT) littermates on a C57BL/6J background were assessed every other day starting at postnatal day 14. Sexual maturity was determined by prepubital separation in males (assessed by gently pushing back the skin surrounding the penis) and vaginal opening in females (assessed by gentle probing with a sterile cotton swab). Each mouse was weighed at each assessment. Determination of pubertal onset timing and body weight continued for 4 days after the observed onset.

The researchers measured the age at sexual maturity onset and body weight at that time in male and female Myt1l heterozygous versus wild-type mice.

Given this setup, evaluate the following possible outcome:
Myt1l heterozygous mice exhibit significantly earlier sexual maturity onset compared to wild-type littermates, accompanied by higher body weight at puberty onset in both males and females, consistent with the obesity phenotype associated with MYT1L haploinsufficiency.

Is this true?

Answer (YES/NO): NO